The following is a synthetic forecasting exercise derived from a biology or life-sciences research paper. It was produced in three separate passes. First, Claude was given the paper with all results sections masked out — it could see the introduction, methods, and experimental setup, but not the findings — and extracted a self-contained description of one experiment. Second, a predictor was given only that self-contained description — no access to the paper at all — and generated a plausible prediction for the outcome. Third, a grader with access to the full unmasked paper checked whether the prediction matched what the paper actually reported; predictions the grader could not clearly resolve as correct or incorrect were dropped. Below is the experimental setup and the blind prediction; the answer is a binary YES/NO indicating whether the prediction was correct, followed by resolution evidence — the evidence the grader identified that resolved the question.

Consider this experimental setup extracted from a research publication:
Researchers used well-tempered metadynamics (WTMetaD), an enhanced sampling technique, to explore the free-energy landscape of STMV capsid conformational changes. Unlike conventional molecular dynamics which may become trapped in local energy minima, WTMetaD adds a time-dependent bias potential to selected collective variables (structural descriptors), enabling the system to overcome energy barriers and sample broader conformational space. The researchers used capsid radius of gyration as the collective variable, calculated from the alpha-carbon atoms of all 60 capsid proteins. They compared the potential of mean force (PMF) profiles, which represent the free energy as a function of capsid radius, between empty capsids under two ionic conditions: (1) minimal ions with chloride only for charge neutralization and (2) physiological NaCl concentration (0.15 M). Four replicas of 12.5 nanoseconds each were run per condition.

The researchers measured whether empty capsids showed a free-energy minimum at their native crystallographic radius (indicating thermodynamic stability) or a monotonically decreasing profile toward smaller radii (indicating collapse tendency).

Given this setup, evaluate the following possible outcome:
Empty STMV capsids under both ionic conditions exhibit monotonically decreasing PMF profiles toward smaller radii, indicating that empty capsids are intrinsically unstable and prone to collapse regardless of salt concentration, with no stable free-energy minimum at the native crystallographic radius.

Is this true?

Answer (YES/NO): NO